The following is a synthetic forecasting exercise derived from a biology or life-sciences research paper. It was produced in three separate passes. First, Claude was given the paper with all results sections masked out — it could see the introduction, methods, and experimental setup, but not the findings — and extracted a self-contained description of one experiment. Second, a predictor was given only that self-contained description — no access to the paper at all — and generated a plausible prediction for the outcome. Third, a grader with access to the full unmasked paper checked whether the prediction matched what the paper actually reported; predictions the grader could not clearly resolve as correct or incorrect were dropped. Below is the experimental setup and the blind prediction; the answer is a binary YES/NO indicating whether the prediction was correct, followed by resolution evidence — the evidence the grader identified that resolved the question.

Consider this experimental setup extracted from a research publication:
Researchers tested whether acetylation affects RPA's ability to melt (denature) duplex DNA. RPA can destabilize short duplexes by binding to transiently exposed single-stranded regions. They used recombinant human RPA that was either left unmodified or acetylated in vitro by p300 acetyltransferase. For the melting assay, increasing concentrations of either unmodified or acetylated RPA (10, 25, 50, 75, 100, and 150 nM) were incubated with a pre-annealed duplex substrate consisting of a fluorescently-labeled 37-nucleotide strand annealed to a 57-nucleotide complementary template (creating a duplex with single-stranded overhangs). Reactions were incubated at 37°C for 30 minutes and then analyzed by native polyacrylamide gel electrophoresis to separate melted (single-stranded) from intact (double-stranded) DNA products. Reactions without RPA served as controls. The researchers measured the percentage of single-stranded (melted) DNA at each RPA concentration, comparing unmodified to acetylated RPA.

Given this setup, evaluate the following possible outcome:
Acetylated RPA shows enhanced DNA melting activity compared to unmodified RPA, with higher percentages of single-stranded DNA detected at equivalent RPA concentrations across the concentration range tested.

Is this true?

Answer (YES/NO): NO